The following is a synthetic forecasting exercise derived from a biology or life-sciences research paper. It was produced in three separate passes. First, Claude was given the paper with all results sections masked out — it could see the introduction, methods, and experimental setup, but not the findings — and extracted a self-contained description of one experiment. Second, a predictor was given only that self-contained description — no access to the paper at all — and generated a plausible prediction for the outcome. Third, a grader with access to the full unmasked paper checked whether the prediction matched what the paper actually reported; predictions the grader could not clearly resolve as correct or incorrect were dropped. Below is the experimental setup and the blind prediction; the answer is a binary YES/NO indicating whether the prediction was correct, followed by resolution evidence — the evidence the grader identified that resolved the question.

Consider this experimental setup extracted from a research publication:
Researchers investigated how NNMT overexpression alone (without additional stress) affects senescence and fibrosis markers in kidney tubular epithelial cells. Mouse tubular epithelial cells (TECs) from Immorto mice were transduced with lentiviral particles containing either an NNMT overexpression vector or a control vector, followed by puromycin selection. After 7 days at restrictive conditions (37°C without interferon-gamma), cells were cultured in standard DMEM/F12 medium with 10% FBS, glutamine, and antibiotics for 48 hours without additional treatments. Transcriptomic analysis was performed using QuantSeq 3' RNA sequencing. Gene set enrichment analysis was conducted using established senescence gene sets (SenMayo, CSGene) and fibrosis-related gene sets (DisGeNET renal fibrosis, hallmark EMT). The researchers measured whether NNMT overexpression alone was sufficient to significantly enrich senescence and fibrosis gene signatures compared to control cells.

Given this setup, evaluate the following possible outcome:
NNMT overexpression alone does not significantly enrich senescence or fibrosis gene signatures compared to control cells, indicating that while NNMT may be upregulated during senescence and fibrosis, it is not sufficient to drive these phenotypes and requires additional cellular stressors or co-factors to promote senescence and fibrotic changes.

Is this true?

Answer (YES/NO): NO